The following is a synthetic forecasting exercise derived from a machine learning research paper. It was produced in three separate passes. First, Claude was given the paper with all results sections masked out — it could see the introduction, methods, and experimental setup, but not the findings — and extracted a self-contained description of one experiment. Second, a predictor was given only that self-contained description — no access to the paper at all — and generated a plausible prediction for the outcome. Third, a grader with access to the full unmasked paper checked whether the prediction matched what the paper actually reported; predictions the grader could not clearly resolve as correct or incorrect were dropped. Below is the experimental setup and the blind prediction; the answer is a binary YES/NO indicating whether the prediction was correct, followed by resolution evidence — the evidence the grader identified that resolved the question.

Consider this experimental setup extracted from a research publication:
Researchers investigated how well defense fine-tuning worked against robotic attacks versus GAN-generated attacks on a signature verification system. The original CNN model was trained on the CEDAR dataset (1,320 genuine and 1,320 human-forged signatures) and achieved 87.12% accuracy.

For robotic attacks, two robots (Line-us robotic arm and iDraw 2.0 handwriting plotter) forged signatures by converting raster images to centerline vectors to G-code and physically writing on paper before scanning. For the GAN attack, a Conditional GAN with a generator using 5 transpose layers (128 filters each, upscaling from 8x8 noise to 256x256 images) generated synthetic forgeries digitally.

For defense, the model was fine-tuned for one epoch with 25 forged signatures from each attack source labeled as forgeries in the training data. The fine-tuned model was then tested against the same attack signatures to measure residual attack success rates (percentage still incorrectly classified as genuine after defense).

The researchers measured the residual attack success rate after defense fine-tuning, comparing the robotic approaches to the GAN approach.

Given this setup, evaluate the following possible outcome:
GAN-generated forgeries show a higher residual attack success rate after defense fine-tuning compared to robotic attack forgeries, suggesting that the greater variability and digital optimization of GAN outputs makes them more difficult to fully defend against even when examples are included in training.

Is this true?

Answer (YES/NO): NO